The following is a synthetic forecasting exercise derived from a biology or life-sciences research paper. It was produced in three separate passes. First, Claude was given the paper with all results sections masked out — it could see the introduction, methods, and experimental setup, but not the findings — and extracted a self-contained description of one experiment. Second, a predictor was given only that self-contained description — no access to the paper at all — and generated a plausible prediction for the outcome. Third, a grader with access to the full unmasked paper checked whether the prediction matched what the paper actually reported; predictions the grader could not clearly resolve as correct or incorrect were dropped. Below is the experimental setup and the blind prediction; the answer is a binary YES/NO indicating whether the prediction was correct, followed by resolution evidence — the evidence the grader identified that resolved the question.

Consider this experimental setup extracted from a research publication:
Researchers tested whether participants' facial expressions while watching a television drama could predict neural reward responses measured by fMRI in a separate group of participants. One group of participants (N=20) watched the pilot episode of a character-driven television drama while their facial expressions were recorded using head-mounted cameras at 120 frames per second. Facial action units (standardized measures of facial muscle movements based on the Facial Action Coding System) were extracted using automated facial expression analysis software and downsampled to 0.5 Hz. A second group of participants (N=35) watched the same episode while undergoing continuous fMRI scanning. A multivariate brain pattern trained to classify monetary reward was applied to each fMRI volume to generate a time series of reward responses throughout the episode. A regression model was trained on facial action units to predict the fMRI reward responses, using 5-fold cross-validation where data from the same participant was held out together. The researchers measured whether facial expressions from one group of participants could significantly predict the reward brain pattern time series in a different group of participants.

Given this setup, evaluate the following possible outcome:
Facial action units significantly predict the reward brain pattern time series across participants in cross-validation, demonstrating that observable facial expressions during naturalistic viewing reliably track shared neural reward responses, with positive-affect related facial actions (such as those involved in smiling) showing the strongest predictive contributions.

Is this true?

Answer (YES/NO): NO